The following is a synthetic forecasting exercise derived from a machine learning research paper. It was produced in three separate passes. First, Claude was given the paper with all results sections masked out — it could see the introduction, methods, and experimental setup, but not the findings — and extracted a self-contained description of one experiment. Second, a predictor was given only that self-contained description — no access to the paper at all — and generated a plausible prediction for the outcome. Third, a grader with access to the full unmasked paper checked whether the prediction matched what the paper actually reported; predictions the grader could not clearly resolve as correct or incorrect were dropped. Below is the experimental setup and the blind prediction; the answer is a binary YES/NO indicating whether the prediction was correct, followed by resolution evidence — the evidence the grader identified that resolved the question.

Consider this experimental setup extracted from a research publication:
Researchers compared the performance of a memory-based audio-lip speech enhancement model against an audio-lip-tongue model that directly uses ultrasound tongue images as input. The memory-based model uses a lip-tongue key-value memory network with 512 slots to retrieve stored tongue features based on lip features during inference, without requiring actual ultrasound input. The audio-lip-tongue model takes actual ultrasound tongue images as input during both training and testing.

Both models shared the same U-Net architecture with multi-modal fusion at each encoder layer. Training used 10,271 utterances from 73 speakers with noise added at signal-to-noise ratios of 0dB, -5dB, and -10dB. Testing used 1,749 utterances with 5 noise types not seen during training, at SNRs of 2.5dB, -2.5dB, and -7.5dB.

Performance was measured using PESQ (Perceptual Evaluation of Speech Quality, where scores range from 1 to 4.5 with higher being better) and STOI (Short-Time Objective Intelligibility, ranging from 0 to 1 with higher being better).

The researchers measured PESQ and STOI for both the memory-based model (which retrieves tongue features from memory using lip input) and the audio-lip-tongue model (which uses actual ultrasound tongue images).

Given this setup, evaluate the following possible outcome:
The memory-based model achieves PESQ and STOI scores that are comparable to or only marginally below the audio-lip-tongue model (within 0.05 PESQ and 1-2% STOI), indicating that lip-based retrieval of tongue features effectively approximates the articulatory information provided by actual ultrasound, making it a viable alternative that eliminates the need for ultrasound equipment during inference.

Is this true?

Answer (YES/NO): YES